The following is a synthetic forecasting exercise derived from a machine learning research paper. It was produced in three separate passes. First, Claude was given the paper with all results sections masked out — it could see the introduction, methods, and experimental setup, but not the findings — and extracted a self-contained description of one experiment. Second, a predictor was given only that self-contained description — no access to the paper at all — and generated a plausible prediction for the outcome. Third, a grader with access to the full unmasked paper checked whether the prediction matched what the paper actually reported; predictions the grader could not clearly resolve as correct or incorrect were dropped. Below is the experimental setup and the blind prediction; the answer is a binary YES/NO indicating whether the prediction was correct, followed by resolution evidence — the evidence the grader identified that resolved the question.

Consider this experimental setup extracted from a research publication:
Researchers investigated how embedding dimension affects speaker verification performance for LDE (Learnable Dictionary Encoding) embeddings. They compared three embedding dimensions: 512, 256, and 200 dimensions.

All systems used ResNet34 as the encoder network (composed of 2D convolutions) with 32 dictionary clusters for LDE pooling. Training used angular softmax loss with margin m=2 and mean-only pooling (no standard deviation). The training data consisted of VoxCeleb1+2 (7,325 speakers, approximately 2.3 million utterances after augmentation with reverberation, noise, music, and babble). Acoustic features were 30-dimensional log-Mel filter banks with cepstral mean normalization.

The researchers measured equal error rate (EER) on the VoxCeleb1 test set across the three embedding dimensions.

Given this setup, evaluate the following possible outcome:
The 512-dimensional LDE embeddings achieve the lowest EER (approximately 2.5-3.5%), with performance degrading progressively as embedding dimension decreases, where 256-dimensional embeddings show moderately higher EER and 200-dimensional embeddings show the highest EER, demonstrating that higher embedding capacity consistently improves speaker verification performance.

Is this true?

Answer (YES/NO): NO